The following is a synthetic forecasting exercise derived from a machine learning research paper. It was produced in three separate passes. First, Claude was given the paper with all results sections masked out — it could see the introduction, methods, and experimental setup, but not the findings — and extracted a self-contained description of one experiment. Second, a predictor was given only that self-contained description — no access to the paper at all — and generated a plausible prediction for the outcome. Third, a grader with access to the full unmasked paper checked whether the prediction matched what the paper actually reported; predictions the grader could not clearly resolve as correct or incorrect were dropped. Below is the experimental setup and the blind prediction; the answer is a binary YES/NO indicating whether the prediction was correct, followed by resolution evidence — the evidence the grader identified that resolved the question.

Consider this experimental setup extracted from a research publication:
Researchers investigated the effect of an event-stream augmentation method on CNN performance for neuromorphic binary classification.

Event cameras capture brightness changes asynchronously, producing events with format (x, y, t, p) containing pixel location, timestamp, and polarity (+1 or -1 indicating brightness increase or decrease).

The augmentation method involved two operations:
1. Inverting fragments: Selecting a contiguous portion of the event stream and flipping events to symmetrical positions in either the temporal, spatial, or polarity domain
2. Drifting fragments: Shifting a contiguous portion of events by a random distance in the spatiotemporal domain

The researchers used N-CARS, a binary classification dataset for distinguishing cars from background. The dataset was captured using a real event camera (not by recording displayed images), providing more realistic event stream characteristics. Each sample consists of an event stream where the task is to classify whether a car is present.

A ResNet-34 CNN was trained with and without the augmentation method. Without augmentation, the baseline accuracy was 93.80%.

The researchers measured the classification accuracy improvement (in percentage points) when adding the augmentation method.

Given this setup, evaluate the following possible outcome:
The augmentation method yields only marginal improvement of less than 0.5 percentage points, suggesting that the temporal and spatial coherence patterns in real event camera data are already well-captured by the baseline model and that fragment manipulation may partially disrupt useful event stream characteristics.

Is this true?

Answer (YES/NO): NO